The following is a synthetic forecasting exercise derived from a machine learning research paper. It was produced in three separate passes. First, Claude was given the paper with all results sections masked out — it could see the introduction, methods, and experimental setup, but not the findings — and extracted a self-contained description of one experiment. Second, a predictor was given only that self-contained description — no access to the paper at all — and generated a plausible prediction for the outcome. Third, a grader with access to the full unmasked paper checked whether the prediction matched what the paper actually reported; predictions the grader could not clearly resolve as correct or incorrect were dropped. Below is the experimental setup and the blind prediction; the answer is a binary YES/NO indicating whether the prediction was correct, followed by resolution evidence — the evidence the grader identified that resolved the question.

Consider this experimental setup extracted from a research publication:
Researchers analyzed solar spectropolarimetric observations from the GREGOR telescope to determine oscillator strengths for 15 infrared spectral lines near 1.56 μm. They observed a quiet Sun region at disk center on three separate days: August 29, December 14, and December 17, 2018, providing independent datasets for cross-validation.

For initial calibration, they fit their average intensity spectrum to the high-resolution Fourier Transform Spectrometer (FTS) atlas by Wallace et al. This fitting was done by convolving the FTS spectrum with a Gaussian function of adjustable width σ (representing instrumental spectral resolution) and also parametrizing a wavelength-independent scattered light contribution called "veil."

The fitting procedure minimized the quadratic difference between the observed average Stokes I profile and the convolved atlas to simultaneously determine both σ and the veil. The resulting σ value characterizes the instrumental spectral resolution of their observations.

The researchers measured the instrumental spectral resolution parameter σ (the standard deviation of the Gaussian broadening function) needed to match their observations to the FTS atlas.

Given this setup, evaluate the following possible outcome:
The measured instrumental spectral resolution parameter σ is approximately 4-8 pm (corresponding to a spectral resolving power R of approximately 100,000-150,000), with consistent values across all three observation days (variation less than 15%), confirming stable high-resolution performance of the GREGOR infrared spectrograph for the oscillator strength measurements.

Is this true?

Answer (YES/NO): NO